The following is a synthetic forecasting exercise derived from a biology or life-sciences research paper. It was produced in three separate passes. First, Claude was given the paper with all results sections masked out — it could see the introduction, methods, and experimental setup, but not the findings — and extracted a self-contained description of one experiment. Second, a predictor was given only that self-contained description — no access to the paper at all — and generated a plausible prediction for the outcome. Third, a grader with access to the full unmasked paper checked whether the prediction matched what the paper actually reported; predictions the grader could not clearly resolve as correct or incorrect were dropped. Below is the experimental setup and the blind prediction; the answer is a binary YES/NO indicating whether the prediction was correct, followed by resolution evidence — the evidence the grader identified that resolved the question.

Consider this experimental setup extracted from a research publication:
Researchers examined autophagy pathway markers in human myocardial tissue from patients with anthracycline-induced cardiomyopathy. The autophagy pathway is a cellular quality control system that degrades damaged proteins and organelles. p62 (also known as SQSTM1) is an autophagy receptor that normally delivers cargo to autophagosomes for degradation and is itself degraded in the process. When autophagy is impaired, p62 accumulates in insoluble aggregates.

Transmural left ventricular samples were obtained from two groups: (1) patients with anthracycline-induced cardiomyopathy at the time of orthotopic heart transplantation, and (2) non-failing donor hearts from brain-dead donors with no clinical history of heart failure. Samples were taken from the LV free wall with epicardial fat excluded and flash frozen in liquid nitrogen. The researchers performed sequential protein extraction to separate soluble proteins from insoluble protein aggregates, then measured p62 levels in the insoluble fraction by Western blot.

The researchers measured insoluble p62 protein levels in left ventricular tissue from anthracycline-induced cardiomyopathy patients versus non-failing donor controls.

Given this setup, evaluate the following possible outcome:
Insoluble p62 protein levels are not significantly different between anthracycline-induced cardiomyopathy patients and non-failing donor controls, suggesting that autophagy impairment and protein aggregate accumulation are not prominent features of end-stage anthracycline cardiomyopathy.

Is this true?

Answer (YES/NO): NO